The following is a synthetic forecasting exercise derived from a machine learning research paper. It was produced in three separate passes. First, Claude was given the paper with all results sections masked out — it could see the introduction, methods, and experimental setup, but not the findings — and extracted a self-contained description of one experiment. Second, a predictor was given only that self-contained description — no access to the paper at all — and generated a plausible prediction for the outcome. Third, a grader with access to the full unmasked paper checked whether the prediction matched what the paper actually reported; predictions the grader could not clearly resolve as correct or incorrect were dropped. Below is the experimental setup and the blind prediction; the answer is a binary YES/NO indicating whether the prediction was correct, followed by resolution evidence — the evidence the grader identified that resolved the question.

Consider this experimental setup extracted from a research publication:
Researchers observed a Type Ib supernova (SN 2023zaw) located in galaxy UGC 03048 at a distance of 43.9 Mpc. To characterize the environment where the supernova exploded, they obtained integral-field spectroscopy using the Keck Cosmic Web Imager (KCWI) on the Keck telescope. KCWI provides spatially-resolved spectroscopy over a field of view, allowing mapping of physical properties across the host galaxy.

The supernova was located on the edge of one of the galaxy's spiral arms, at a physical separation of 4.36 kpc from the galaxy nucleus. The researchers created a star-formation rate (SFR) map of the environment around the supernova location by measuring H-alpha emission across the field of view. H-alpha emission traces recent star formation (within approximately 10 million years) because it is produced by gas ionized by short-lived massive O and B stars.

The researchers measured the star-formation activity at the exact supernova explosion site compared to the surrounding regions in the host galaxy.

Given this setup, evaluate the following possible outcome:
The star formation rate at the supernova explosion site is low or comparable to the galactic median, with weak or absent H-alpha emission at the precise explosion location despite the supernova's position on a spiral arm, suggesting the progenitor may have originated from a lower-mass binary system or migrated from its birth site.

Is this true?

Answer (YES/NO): NO